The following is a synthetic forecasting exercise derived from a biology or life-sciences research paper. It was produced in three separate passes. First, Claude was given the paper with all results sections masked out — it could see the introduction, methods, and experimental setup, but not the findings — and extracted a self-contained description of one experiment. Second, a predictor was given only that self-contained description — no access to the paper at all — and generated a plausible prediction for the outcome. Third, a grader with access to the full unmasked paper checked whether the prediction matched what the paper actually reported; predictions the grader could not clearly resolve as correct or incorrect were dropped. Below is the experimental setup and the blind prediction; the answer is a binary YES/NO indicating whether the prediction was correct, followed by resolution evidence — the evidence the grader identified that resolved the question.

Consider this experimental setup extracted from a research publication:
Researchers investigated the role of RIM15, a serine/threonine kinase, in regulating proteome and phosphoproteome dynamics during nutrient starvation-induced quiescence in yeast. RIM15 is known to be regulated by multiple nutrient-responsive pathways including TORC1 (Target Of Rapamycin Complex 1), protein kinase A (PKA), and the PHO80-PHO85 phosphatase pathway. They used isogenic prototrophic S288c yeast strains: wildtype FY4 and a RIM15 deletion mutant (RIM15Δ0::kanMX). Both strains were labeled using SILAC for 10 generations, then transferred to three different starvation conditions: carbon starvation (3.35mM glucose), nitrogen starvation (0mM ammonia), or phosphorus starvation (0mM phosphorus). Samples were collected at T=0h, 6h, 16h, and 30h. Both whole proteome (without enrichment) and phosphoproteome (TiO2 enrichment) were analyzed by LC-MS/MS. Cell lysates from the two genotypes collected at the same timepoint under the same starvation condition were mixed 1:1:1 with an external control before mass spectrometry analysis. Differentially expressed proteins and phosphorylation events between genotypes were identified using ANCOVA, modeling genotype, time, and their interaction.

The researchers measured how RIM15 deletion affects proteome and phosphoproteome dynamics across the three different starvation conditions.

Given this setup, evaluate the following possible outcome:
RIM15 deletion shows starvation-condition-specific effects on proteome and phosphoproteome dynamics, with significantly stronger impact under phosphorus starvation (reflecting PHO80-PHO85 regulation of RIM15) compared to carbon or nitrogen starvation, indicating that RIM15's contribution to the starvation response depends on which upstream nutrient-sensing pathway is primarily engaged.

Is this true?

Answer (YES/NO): NO